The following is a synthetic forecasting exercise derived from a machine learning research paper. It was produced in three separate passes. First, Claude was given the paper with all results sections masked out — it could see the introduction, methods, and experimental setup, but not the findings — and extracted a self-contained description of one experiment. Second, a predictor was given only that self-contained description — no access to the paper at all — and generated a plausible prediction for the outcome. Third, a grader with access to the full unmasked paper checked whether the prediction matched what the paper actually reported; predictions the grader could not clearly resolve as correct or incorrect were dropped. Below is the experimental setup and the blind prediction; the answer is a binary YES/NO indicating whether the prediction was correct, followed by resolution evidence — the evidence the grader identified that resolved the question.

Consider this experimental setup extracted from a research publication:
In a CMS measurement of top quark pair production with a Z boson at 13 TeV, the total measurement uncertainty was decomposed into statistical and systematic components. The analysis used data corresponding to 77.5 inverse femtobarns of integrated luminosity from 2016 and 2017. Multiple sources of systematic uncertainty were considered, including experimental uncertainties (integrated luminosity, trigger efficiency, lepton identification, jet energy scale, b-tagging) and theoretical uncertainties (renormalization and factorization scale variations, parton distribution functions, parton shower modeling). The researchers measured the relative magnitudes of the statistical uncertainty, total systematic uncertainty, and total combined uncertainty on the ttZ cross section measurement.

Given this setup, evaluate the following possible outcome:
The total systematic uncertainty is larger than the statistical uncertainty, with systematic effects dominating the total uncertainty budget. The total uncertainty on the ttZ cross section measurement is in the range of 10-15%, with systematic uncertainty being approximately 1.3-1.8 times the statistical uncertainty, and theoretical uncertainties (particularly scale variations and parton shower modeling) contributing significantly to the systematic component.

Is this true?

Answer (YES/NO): NO